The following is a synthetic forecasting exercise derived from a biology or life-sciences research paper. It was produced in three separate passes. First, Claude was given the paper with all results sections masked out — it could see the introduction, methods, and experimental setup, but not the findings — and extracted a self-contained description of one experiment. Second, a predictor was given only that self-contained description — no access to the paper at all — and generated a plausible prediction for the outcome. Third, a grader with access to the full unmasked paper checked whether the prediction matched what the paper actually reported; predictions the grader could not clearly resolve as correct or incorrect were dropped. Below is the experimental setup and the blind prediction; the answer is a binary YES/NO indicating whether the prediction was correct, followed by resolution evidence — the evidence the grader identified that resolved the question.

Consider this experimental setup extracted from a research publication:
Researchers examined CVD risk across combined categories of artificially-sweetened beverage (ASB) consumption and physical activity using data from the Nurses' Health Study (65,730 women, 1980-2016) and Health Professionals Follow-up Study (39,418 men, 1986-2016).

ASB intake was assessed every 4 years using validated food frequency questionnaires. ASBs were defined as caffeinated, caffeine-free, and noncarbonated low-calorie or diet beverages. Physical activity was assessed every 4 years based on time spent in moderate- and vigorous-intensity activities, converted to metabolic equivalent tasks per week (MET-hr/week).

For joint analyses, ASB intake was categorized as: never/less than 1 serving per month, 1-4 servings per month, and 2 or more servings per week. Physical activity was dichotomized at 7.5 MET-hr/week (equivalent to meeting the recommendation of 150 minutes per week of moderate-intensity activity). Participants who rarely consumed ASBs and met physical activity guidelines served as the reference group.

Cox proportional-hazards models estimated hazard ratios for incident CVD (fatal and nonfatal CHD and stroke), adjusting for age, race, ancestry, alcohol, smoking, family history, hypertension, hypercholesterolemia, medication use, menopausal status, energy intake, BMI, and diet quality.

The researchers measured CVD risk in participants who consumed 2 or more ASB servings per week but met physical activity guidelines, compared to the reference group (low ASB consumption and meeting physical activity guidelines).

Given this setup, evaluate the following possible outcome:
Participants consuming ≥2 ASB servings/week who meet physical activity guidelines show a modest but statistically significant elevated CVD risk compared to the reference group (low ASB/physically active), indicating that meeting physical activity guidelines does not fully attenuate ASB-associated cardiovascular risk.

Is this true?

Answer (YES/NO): NO